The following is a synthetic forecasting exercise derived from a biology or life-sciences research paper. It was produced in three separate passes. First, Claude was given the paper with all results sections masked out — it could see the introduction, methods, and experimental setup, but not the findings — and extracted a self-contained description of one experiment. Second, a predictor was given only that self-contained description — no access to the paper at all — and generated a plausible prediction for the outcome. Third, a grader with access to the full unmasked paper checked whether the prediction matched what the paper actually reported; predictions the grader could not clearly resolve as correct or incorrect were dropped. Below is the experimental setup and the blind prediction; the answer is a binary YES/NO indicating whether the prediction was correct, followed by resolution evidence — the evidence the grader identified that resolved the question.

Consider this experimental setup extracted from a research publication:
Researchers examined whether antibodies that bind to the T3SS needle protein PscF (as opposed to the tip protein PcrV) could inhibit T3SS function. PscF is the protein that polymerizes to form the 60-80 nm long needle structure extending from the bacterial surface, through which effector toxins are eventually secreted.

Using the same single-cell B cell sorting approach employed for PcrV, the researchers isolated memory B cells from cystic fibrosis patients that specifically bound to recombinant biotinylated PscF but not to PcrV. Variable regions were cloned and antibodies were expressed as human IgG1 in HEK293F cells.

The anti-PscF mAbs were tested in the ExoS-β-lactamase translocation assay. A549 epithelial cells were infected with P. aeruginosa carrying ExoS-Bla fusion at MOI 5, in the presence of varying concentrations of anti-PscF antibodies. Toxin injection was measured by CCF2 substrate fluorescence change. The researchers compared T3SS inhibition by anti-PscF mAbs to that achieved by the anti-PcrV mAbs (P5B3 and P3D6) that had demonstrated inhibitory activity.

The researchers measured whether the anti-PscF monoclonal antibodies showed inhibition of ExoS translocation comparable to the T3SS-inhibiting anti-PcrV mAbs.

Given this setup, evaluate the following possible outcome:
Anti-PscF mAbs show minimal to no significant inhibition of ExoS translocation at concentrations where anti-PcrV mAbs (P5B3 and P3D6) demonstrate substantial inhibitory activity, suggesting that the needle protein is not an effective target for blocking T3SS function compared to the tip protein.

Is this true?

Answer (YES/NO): YES